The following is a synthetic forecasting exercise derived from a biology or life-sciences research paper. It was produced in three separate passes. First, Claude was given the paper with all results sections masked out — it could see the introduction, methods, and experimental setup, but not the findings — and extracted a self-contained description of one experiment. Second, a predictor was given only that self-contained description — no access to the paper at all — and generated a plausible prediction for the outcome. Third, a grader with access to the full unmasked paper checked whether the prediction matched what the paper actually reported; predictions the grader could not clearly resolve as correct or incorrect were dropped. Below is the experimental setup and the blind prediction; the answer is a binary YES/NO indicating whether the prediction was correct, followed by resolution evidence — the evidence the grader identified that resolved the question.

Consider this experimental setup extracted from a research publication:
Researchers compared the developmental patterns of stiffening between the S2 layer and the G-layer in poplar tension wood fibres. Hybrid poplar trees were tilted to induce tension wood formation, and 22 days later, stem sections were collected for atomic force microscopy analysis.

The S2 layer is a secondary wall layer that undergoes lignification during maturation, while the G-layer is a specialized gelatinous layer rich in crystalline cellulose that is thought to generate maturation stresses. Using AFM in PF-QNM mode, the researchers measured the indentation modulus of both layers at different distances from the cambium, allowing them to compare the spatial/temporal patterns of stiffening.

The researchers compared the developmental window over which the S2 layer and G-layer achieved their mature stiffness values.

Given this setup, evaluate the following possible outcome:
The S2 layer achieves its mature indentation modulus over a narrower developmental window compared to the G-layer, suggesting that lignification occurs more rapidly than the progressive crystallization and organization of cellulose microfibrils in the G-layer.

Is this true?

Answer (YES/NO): NO